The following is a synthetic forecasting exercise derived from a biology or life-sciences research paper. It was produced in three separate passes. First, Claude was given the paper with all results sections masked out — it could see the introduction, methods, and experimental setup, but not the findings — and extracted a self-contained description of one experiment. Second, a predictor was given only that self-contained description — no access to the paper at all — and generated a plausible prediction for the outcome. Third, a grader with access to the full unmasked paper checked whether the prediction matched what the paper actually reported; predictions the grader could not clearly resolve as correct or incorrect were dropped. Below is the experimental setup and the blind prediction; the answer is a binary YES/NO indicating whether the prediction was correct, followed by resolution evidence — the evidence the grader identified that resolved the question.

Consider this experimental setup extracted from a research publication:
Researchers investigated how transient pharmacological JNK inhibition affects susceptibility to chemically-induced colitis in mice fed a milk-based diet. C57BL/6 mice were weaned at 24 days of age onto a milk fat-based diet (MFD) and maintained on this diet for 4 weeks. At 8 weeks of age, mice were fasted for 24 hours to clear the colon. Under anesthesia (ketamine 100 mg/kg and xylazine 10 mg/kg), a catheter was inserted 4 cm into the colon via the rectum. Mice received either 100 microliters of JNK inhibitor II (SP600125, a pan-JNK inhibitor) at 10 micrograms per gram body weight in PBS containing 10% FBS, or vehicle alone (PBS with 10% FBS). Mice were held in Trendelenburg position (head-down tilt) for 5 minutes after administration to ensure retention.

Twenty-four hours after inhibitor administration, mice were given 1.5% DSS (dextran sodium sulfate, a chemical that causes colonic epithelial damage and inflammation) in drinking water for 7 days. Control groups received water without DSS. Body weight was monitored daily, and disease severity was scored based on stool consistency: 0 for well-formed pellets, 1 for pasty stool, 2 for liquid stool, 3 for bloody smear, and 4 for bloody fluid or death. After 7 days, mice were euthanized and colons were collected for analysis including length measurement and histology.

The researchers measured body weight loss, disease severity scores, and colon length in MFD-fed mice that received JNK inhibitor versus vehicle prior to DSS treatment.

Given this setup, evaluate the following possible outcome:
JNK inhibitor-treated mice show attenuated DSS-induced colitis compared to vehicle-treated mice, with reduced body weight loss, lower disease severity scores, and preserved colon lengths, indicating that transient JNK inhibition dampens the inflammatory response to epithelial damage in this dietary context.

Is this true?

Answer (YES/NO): NO